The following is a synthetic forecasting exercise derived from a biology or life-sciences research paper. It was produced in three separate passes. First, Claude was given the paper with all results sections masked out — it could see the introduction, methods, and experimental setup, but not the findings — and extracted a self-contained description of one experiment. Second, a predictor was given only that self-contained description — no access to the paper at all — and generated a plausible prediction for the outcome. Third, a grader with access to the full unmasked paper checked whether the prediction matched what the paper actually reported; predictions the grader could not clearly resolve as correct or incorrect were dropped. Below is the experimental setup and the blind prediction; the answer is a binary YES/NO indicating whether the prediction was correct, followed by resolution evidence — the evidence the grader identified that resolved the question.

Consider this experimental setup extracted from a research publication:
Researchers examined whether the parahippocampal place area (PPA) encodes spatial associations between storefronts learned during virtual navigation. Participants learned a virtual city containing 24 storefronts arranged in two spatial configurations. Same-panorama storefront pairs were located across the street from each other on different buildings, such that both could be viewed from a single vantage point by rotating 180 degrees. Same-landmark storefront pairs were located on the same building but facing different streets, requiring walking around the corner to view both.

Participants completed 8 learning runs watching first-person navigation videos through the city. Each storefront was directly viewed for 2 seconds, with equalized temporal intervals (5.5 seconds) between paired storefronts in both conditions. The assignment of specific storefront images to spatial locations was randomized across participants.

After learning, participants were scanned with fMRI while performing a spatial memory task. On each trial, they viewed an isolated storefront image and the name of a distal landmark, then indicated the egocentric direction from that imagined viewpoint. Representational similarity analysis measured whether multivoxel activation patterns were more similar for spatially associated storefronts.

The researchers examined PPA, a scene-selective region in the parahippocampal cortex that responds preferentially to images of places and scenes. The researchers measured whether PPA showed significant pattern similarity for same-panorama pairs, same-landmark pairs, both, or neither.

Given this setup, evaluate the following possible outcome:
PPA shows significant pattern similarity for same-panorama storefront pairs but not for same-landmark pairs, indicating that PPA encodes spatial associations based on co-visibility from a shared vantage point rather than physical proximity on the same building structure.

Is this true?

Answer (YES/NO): NO